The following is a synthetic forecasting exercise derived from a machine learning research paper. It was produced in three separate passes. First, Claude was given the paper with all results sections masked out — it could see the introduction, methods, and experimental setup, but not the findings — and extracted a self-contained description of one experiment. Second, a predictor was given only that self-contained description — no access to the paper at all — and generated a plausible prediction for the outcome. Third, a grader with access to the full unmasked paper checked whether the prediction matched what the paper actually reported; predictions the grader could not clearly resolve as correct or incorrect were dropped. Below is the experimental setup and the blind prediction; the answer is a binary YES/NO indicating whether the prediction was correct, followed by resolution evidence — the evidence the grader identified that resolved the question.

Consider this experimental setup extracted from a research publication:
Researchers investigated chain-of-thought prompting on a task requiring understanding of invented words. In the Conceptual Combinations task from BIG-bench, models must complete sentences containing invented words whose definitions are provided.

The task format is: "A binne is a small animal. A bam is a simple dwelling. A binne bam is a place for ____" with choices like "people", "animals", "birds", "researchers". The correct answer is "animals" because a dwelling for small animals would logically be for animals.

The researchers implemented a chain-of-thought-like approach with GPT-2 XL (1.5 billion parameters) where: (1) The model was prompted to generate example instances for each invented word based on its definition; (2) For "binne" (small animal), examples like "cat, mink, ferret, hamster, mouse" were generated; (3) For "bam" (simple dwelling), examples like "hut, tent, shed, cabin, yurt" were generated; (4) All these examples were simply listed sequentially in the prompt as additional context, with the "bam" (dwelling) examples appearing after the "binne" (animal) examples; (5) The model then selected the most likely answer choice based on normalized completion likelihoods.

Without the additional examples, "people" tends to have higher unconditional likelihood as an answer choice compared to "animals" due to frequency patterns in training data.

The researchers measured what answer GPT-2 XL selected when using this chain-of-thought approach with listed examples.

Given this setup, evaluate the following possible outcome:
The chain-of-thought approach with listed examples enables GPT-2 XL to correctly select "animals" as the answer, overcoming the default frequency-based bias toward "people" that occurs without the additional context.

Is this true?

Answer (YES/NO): NO